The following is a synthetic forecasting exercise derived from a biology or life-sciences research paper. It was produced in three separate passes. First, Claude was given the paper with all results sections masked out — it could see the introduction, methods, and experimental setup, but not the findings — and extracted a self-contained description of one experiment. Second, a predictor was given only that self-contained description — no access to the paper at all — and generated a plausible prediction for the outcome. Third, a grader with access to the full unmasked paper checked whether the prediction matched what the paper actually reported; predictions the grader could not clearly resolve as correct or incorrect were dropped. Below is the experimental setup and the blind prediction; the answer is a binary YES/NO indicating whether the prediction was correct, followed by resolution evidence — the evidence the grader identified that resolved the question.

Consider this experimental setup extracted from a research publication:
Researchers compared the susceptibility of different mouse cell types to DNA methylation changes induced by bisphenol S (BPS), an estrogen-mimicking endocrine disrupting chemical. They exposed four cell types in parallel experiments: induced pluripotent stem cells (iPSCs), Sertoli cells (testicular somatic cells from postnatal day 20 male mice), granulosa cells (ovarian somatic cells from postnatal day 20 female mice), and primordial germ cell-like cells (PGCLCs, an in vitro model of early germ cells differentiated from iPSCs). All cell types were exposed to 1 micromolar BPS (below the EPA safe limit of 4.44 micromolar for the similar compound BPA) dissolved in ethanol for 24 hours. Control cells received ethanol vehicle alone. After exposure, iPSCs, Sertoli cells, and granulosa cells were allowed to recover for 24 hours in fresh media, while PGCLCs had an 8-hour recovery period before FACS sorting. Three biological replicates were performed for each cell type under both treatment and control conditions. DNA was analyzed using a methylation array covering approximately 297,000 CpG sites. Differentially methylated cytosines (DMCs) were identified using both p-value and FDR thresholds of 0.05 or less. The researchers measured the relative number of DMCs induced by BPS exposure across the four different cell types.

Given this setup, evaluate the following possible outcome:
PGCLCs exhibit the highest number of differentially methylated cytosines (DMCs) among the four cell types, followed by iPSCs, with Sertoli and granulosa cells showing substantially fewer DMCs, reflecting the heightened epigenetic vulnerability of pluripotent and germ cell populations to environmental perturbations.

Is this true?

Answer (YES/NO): NO